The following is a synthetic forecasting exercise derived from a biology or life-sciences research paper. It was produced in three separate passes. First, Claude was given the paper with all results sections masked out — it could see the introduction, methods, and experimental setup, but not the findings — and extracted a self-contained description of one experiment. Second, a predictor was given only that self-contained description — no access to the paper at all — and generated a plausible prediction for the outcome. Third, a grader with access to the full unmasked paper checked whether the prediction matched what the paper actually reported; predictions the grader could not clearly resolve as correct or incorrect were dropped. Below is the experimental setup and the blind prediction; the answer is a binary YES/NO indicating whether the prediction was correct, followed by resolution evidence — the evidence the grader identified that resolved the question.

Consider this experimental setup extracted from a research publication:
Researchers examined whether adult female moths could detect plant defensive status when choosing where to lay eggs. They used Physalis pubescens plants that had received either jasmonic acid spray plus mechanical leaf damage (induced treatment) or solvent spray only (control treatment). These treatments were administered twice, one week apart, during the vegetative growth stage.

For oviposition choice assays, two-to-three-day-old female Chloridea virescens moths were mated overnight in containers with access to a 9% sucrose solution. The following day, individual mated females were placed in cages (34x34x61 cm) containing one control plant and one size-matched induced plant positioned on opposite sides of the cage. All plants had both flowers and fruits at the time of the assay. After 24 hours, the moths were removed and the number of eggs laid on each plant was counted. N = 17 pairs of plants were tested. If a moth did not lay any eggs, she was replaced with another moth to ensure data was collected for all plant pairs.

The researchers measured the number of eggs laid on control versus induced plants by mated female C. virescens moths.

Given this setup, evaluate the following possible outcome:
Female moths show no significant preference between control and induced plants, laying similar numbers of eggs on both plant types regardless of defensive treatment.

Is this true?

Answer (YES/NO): NO